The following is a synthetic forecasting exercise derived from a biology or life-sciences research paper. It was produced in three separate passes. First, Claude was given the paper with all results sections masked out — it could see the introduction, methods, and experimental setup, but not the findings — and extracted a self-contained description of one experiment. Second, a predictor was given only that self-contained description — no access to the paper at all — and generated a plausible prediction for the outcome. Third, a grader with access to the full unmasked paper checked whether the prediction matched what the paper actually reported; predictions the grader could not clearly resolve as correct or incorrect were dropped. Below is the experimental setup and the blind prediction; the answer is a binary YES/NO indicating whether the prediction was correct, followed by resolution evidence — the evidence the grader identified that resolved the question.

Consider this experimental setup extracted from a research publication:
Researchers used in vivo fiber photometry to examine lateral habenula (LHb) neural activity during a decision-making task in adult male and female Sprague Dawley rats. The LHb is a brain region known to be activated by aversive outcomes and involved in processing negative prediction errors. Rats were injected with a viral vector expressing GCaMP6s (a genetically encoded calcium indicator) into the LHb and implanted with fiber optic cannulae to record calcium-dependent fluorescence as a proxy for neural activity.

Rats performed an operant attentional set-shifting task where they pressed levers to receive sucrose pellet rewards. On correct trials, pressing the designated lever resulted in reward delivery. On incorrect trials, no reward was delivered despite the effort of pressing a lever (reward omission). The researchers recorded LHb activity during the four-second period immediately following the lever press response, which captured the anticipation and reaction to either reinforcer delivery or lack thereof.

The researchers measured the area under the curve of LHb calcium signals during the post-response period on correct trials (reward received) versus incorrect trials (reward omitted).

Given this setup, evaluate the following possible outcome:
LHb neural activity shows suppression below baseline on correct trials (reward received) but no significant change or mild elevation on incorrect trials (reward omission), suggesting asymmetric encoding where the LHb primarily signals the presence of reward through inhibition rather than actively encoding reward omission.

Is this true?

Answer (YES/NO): NO